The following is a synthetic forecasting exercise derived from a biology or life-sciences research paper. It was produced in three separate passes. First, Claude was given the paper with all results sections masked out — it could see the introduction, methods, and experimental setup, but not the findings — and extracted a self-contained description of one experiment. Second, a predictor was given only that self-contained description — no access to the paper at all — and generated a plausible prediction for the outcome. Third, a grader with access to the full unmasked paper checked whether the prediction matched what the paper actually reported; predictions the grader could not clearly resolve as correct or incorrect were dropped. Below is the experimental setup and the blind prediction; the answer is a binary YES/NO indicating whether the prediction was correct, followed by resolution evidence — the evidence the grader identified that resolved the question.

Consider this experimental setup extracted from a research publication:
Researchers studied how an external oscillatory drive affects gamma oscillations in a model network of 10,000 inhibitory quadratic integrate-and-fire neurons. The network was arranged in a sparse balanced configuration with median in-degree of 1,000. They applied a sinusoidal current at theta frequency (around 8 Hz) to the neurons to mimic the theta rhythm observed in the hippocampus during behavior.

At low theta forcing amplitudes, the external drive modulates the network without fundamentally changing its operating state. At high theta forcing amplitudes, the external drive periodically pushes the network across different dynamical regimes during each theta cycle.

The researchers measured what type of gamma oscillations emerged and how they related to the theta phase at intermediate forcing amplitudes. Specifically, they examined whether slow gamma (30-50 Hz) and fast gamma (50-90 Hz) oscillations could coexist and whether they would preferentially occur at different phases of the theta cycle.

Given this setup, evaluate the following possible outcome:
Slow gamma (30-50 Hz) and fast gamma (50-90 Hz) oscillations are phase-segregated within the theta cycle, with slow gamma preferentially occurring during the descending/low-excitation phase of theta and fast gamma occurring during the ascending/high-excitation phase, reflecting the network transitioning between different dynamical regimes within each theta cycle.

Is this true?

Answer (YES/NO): NO